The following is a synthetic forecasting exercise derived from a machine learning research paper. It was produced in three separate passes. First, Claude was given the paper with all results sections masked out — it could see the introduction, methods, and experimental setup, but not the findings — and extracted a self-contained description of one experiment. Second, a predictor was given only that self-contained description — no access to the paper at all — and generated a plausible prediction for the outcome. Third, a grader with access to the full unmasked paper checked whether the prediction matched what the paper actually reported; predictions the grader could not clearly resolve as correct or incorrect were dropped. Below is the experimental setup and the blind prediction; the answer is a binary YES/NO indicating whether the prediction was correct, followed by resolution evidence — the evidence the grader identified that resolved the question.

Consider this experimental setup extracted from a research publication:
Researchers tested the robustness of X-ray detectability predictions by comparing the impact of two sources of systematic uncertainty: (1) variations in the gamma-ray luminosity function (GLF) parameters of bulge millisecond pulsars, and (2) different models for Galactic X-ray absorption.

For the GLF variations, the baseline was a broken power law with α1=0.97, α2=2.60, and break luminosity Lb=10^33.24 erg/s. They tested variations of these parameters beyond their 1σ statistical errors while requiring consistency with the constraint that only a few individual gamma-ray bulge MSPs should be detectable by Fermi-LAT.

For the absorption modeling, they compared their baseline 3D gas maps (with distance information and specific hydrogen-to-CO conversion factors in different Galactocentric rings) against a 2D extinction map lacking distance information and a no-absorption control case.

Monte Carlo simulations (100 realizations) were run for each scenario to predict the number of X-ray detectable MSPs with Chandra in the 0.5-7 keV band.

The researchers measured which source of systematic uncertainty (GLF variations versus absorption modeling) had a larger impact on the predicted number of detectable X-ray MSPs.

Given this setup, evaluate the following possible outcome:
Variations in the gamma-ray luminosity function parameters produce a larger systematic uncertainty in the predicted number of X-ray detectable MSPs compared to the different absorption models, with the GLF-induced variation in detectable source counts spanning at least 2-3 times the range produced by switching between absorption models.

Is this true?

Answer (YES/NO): NO